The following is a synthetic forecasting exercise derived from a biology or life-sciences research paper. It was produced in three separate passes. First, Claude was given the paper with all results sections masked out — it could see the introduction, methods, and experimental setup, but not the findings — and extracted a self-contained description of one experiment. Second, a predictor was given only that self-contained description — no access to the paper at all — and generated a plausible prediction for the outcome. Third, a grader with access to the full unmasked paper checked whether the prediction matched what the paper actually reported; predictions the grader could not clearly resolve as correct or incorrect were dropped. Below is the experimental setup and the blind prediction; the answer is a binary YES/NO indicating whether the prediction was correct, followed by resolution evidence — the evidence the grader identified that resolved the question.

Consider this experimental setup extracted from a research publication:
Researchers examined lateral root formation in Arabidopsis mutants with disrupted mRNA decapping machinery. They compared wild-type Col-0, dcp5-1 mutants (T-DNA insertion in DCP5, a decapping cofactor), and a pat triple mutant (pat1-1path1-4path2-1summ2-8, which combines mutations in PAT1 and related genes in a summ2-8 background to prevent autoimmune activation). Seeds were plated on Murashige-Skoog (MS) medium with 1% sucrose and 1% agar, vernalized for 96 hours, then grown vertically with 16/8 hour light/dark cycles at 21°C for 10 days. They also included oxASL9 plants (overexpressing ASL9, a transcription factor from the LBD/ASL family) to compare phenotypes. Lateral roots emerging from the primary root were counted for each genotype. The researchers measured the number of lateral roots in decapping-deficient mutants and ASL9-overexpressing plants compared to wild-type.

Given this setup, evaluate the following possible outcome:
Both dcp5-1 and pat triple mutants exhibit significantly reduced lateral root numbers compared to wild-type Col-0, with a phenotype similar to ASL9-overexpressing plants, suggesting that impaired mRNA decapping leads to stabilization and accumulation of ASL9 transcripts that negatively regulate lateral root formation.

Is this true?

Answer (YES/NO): YES